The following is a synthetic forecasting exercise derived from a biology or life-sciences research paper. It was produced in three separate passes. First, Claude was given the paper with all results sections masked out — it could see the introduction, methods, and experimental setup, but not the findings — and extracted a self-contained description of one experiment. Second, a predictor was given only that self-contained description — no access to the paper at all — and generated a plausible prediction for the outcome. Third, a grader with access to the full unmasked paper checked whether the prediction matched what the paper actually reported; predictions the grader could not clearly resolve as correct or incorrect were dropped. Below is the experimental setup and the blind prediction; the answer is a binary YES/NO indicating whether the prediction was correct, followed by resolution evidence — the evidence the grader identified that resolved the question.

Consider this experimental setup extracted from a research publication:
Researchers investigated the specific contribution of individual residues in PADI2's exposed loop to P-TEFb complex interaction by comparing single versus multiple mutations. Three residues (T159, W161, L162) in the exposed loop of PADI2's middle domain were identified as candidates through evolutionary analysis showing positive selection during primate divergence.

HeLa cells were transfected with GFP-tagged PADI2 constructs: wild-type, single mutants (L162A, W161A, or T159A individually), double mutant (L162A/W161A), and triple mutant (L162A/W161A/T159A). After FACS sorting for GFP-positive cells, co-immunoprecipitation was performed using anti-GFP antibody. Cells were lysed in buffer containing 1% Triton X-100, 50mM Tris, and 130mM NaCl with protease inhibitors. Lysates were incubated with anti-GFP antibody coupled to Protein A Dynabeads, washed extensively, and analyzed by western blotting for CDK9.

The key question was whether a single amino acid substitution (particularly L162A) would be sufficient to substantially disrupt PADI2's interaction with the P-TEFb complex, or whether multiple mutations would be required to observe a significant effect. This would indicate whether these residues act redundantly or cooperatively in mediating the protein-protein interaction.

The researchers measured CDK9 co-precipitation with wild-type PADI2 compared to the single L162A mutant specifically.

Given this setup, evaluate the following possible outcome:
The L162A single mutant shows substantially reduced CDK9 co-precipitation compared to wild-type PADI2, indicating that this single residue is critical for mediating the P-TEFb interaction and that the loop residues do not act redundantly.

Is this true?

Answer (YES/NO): YES